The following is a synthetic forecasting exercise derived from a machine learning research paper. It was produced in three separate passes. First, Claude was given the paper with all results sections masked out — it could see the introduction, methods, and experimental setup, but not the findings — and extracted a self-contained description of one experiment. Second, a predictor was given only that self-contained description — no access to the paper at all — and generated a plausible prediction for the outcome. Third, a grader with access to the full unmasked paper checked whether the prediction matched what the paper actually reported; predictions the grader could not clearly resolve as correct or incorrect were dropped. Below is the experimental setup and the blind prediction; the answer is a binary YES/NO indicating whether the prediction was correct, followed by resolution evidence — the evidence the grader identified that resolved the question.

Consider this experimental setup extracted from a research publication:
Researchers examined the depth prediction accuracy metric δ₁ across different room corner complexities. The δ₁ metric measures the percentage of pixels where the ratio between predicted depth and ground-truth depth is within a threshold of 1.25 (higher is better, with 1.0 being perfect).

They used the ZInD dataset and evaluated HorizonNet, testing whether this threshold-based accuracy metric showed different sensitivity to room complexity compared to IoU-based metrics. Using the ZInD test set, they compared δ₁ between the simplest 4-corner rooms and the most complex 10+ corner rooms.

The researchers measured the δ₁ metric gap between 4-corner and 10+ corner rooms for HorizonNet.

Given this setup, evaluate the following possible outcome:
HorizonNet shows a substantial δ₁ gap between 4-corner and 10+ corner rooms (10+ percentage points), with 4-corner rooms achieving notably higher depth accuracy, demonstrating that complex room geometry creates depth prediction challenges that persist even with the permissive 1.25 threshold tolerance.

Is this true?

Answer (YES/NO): NO